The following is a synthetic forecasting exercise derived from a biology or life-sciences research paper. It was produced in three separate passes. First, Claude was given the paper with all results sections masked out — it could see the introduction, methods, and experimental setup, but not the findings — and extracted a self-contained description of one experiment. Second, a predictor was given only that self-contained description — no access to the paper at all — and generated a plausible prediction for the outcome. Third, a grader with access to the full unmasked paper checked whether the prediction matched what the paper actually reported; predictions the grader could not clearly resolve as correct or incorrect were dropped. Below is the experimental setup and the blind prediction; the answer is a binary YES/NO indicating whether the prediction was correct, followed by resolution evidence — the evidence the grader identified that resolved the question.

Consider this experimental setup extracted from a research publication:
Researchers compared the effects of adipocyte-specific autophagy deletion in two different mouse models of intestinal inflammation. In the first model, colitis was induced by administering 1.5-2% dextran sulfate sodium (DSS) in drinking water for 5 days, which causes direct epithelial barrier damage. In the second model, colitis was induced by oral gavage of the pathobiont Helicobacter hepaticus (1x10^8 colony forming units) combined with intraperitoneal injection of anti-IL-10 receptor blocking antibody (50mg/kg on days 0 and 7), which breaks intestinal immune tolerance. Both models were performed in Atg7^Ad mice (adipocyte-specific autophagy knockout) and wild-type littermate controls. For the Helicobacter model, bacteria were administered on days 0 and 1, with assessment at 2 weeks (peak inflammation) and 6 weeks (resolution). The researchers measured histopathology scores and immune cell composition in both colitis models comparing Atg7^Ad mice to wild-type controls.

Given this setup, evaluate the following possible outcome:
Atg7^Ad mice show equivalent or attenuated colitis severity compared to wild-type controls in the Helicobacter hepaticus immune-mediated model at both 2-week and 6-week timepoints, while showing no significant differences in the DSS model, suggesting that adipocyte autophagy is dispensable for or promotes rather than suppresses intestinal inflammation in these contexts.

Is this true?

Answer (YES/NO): NO